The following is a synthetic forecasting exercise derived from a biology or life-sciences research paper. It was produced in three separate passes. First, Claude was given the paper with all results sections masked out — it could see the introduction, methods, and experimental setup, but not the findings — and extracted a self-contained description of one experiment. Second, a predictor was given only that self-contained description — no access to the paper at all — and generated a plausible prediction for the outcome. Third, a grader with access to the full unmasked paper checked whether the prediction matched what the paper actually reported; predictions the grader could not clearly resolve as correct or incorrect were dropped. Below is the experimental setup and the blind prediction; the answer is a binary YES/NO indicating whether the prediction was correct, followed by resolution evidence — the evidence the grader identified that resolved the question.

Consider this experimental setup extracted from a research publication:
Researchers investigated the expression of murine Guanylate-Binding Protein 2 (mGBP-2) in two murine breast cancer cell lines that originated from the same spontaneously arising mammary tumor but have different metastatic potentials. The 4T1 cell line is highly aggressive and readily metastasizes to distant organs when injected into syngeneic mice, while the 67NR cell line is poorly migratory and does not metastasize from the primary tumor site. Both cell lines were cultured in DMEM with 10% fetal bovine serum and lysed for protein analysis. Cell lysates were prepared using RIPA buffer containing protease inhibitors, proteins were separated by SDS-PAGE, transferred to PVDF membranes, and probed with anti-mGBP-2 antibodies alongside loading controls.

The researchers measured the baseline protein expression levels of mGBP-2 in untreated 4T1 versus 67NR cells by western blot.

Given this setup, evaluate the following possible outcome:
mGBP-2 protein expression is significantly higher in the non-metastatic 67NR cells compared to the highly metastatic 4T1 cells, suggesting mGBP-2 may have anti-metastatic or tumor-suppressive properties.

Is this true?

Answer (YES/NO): YES